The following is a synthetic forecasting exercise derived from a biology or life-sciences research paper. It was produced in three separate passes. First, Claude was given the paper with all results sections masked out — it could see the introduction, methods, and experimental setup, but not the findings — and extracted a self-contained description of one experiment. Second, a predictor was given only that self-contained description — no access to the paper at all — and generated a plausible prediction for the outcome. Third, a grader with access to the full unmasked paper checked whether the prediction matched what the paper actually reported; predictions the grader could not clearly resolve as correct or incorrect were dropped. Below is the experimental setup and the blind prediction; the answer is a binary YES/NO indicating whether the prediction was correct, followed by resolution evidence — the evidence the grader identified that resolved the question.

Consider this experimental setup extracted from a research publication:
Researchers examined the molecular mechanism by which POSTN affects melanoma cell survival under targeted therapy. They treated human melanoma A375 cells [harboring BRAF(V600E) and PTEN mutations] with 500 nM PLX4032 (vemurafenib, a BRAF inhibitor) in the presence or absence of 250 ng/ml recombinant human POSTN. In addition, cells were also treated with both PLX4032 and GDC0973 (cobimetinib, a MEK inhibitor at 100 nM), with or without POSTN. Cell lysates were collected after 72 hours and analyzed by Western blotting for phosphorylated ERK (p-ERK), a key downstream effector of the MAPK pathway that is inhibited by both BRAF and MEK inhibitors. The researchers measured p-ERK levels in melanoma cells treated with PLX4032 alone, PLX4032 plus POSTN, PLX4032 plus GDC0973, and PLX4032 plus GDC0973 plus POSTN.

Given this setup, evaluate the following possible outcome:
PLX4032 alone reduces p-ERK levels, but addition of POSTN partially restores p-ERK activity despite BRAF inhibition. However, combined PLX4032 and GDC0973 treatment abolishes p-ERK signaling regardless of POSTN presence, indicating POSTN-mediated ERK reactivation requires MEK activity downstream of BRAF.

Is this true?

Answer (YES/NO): NO